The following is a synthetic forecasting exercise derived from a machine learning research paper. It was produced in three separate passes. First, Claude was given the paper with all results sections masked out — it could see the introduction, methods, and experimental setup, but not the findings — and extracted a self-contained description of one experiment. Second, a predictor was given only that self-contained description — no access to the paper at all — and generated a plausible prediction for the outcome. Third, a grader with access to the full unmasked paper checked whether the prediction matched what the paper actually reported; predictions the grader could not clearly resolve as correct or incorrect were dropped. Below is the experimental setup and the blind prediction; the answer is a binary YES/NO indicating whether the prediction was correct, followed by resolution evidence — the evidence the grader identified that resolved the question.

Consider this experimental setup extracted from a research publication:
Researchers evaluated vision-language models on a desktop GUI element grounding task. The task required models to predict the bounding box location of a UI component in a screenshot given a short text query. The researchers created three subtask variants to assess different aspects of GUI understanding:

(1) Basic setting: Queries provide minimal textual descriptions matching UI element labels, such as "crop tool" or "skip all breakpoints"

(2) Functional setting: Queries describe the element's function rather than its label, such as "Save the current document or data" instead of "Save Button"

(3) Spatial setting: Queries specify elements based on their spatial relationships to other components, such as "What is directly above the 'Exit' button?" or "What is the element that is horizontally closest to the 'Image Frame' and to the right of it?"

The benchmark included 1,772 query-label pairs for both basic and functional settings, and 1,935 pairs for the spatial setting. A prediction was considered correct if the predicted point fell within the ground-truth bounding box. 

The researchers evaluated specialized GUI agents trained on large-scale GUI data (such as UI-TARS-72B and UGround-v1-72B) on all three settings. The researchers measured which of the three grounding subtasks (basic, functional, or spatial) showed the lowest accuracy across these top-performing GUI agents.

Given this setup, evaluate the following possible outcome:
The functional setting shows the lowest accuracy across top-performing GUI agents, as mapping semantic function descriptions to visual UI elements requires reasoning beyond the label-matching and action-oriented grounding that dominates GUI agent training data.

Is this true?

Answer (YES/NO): NO